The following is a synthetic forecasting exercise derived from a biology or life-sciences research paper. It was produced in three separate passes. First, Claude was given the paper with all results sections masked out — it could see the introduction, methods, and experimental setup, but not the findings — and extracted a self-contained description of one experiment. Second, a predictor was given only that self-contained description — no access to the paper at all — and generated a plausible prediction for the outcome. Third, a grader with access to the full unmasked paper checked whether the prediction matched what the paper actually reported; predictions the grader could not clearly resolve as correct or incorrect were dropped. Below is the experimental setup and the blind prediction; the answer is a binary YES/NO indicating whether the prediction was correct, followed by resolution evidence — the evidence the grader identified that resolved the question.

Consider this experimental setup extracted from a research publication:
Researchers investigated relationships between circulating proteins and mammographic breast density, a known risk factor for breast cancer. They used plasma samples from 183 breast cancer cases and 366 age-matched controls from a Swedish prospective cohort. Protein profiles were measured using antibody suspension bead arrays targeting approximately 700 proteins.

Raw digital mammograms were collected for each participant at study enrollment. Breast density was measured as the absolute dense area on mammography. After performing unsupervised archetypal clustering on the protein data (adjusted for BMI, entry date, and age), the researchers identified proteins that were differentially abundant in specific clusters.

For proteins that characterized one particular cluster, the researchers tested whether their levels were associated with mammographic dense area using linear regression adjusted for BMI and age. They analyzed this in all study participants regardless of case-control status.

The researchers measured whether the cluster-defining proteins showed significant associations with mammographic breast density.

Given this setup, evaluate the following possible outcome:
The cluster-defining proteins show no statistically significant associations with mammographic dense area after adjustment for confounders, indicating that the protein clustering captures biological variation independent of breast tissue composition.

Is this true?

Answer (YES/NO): NO